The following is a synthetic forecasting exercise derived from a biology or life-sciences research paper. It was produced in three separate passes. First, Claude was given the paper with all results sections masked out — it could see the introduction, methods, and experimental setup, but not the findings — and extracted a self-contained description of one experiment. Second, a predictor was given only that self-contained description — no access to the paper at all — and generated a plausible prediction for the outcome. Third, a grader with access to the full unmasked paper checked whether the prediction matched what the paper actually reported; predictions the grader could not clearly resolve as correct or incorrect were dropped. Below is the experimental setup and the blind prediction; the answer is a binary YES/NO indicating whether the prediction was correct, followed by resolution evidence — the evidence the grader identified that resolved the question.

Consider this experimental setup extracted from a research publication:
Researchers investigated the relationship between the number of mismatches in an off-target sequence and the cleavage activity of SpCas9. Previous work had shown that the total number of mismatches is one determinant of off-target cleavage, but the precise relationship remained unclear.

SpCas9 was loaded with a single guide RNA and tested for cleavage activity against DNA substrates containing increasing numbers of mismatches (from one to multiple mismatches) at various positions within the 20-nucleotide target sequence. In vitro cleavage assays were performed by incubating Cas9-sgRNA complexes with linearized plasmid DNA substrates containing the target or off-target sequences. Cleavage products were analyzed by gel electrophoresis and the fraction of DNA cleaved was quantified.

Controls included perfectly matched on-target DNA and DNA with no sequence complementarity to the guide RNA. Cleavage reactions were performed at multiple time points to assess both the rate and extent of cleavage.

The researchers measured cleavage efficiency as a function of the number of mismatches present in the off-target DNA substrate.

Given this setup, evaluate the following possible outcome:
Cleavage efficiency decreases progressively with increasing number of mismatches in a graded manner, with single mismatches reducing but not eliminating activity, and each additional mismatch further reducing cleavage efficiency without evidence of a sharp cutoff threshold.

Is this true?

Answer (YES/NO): NO